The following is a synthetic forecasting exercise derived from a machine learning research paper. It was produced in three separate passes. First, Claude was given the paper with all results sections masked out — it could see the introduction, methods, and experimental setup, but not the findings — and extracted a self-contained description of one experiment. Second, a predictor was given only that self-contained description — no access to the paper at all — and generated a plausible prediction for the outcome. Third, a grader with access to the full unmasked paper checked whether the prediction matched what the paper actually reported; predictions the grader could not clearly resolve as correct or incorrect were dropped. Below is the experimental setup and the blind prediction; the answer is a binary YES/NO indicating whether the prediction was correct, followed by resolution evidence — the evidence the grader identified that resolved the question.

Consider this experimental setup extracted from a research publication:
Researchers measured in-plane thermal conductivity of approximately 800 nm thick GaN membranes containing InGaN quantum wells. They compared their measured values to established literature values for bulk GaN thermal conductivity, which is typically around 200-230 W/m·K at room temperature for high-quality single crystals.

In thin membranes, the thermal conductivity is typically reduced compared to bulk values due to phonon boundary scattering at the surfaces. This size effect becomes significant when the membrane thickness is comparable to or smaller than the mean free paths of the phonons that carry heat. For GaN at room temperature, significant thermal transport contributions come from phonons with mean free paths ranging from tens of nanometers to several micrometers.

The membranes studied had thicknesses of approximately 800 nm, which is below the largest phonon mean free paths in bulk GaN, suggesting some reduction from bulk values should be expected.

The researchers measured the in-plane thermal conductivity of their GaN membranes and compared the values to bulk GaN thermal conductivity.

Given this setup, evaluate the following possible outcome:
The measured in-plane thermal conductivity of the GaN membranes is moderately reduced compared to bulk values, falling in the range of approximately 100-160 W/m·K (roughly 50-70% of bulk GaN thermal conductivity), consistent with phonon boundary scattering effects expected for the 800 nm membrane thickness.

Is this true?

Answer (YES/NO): NO